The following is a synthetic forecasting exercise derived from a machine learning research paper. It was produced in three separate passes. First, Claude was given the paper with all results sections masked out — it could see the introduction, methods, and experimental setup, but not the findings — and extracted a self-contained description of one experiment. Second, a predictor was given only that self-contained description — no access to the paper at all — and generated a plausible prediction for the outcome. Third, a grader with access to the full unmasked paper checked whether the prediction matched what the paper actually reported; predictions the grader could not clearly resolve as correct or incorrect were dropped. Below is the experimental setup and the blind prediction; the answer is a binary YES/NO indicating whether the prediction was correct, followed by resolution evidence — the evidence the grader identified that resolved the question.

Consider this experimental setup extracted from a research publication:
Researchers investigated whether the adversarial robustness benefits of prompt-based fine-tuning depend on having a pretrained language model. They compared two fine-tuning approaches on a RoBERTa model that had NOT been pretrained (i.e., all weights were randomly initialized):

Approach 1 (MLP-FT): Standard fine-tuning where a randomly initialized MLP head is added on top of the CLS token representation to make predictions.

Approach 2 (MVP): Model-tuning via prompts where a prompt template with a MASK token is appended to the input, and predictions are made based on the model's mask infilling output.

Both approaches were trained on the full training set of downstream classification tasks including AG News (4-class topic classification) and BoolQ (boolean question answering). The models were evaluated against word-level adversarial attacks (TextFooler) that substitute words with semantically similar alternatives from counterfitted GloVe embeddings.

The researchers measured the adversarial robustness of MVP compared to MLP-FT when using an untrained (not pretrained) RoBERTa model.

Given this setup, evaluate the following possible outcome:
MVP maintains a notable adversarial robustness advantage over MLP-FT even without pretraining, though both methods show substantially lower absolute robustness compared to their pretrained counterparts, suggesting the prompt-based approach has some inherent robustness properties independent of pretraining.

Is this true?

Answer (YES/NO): NO